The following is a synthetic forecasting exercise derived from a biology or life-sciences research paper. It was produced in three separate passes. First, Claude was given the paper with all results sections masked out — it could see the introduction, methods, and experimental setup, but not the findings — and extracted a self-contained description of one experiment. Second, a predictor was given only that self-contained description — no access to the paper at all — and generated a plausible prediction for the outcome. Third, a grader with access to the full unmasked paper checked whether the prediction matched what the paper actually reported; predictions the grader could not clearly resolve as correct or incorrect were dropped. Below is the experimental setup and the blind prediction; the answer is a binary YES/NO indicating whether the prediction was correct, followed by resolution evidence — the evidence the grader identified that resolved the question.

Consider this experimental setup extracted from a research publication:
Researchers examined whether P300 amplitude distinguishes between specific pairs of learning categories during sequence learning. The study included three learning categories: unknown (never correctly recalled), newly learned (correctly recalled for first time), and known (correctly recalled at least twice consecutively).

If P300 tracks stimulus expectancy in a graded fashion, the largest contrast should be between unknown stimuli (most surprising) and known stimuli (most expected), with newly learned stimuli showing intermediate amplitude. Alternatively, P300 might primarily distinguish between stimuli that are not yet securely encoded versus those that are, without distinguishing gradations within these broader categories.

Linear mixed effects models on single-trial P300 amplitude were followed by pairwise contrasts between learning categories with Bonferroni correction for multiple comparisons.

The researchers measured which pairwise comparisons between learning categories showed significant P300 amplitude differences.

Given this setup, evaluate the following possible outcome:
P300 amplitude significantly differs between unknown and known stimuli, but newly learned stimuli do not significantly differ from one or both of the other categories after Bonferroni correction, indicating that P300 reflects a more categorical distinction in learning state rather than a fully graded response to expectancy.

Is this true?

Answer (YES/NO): YES